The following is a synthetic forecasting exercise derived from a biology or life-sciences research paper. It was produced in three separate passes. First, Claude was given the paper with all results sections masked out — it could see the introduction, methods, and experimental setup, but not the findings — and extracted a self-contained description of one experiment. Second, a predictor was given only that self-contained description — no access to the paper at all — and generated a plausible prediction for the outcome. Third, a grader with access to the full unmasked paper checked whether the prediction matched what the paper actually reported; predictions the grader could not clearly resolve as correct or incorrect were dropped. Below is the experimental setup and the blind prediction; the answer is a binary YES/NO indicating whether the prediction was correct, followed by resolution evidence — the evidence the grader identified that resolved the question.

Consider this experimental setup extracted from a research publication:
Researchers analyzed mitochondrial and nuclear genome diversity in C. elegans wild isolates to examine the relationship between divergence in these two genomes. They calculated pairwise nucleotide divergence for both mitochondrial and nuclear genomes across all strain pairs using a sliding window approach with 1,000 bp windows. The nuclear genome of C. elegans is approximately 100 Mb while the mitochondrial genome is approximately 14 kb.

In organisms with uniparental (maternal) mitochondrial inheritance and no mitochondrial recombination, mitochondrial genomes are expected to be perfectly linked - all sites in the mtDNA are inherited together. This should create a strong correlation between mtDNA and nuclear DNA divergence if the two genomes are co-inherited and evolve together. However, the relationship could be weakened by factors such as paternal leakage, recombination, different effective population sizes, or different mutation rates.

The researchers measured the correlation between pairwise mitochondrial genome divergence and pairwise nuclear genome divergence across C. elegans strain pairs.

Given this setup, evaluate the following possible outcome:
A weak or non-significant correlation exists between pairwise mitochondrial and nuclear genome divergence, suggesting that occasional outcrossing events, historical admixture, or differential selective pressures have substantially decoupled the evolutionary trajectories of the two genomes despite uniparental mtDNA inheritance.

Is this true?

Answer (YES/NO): NO